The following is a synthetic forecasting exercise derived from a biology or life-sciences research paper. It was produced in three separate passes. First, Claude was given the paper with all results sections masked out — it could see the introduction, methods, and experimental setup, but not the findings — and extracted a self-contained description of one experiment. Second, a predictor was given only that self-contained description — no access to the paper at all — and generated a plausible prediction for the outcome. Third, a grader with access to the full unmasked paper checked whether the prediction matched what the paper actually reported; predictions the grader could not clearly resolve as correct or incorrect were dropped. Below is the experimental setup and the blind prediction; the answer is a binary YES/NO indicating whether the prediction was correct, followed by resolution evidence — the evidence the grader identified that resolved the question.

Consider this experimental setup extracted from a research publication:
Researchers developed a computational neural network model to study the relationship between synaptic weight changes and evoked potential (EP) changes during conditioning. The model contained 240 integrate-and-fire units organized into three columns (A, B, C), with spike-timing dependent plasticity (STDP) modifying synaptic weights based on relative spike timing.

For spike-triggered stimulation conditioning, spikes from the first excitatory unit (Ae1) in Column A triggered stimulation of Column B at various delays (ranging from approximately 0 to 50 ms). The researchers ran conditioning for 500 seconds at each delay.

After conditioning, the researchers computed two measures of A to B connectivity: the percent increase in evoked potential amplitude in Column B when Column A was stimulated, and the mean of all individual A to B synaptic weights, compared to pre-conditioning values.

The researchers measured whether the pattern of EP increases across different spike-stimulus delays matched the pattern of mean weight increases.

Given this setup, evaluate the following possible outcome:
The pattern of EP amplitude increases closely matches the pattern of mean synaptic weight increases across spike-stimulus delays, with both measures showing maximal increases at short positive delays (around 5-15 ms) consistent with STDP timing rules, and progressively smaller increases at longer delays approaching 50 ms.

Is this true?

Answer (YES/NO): YES